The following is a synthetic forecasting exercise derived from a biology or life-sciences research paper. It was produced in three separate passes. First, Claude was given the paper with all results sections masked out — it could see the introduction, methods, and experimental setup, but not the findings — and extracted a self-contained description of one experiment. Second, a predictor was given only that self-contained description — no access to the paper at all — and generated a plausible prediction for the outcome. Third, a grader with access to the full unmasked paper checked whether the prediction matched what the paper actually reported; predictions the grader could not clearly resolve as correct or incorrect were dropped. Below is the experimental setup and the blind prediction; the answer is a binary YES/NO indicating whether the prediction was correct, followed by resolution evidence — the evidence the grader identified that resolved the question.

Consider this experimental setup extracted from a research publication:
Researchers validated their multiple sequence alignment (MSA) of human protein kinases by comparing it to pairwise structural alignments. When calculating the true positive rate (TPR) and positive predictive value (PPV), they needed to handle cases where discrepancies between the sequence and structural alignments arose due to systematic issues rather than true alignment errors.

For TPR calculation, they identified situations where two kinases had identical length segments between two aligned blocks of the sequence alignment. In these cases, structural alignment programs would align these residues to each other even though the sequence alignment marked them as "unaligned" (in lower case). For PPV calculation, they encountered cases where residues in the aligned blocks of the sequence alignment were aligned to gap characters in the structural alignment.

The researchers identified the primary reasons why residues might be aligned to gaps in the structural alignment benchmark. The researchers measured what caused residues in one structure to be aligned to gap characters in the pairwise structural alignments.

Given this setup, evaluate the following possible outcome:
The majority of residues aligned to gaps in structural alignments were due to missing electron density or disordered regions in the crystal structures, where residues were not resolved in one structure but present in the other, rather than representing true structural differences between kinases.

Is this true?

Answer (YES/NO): NO